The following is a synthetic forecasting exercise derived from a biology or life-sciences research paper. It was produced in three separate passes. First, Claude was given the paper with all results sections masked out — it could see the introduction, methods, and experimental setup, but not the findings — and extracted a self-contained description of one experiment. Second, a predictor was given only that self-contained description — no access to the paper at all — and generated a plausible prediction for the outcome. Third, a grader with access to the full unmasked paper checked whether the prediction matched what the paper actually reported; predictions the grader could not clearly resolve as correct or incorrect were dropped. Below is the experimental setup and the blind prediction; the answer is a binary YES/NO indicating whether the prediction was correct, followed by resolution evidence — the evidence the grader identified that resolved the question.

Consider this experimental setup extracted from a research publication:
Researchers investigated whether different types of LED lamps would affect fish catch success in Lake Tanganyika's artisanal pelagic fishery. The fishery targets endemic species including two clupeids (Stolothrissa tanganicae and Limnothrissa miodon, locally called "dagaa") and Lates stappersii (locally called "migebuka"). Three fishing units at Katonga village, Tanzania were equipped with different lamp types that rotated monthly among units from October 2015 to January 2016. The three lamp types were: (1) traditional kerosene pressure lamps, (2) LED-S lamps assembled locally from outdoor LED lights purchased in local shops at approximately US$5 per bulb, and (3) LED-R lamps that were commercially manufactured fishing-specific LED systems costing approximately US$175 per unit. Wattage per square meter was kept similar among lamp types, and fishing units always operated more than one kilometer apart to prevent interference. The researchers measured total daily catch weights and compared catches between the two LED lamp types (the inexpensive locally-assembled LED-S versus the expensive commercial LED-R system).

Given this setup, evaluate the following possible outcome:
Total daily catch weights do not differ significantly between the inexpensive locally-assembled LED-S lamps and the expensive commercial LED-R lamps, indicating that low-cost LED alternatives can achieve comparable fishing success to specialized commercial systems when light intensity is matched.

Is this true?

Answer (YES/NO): YES